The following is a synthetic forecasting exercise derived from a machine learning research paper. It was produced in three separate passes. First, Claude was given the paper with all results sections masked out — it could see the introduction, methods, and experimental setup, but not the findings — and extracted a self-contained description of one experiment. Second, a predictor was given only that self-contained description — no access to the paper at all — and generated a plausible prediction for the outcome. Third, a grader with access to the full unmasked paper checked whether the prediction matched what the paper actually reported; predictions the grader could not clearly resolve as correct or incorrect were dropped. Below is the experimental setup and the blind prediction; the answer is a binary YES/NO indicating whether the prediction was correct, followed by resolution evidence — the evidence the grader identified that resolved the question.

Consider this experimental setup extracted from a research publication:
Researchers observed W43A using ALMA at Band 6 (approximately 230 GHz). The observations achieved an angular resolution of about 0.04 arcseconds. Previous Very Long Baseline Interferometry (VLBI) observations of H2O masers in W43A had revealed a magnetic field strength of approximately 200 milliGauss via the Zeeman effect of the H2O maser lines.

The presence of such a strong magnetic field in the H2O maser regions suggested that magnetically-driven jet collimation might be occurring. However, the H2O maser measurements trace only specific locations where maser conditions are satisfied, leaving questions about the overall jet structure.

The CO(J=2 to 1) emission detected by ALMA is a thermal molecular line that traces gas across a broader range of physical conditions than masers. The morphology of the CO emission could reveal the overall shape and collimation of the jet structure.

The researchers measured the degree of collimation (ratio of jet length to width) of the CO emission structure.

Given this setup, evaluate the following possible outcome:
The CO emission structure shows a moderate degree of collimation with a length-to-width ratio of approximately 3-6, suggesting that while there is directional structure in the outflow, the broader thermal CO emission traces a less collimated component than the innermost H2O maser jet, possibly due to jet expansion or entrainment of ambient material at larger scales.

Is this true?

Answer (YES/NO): NO